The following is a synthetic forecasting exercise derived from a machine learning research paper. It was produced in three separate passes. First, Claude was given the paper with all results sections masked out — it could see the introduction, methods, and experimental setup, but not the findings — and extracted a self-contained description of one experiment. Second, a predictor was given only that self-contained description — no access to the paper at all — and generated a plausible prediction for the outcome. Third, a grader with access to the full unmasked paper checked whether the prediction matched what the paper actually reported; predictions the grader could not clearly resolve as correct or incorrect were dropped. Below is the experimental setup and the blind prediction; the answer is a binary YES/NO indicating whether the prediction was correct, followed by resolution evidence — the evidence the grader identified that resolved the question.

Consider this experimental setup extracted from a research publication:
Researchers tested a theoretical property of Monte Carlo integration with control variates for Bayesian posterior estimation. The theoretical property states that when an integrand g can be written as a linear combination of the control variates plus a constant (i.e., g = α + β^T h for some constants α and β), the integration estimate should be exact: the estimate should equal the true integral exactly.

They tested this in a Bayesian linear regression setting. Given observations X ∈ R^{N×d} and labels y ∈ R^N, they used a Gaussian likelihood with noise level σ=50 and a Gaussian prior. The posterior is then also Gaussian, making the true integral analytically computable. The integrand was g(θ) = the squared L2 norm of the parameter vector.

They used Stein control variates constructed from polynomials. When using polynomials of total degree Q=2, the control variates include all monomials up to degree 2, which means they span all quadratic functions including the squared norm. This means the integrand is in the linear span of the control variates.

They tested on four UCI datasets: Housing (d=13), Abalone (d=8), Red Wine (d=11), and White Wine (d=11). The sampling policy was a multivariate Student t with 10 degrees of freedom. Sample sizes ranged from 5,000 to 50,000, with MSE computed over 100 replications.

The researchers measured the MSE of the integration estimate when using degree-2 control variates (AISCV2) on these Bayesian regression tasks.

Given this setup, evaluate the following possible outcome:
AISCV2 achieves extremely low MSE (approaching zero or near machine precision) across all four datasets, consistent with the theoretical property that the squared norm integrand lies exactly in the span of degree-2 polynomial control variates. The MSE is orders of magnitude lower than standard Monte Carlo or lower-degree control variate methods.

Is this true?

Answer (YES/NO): YES